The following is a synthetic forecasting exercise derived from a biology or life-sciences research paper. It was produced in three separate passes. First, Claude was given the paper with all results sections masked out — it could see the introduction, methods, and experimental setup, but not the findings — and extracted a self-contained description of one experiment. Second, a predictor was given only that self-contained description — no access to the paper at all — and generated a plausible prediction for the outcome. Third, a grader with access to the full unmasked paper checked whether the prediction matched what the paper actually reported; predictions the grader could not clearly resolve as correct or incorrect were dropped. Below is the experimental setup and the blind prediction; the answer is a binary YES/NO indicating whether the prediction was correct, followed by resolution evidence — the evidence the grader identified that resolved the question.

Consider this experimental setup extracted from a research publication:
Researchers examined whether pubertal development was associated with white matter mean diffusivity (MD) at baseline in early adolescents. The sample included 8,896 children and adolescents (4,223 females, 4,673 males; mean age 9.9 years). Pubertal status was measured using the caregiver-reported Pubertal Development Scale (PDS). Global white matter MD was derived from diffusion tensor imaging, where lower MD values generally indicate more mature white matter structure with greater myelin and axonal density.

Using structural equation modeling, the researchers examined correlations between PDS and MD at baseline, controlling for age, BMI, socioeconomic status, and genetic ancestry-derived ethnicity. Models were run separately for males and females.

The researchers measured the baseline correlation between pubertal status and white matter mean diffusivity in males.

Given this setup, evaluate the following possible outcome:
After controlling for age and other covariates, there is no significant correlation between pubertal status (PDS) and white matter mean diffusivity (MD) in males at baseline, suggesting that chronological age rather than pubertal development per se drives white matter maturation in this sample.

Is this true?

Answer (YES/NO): YES